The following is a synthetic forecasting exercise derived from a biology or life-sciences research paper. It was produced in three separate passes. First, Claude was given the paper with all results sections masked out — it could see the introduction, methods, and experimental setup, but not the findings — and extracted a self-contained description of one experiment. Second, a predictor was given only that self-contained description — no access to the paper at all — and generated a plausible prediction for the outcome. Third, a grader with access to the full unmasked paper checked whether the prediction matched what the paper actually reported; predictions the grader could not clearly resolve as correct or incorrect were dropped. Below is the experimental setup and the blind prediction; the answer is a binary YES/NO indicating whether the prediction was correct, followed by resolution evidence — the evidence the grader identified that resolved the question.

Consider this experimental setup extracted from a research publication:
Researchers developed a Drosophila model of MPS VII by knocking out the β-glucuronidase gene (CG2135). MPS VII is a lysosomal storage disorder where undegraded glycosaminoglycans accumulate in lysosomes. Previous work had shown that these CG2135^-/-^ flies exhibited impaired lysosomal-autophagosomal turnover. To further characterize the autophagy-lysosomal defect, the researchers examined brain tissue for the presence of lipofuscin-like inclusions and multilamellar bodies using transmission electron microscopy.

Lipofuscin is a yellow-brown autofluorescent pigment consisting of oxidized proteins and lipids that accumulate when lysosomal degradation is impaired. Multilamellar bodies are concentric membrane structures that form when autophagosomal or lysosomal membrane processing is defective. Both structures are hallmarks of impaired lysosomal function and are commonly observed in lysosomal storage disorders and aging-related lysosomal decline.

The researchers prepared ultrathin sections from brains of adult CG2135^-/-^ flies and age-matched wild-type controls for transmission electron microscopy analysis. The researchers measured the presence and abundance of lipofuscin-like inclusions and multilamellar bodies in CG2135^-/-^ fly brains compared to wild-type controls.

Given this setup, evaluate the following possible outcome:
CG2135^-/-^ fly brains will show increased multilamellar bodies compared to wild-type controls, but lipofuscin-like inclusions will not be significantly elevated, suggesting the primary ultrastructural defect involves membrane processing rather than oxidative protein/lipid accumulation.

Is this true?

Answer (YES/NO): NO